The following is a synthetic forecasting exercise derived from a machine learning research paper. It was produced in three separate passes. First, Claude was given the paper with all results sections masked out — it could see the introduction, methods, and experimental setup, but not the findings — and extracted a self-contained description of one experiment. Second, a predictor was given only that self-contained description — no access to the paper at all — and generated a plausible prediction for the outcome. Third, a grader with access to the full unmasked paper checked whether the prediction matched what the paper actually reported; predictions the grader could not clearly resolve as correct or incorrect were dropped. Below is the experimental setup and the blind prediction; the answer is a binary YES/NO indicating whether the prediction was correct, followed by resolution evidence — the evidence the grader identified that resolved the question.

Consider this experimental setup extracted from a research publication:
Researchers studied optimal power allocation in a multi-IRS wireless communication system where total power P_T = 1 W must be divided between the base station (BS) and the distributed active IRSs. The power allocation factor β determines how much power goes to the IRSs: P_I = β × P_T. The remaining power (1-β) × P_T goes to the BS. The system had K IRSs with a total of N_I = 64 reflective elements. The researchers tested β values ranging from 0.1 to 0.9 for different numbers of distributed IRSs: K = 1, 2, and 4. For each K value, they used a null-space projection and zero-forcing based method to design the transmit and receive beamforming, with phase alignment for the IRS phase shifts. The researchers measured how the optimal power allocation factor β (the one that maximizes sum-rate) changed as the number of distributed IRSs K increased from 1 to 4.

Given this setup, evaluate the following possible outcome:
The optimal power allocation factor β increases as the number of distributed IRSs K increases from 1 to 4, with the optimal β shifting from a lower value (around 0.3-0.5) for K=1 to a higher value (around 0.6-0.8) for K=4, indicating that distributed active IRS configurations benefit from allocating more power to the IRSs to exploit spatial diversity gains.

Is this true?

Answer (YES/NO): NO